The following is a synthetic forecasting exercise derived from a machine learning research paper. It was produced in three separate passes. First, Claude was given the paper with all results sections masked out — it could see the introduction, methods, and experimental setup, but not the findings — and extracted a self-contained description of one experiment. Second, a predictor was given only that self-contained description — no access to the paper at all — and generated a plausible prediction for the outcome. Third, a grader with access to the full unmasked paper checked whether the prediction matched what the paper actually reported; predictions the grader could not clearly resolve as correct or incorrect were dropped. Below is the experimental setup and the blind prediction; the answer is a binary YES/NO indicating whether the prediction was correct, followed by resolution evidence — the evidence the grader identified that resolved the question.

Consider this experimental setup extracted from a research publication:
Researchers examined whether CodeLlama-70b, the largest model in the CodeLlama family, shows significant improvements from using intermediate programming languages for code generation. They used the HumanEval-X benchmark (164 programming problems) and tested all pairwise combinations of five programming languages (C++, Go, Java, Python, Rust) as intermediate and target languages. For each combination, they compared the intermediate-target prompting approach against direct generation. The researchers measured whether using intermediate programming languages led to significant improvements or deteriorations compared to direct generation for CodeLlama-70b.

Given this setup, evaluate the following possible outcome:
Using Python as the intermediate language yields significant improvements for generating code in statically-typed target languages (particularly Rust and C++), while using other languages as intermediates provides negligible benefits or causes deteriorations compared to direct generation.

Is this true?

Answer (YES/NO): NO